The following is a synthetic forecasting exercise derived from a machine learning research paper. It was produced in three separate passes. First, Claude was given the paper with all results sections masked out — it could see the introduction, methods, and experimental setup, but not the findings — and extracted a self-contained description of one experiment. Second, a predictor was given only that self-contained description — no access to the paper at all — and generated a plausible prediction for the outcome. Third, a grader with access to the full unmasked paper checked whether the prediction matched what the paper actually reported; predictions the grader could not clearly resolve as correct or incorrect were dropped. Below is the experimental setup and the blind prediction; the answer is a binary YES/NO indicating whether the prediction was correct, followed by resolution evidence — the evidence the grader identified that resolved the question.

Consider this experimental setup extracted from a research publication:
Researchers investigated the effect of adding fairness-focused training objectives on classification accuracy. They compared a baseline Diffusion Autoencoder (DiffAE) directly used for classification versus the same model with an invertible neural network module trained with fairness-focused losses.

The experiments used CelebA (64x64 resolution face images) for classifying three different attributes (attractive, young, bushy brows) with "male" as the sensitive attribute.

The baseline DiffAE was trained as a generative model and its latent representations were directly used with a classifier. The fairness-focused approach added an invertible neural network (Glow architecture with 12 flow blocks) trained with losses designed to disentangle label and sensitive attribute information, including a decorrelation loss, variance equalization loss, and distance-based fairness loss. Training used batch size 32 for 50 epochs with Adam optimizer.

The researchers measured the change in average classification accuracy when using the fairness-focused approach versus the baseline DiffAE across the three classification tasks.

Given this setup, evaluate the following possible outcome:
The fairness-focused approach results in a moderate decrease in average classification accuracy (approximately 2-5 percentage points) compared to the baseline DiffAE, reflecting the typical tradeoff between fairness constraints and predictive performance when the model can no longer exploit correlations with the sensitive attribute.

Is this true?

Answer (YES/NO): NO